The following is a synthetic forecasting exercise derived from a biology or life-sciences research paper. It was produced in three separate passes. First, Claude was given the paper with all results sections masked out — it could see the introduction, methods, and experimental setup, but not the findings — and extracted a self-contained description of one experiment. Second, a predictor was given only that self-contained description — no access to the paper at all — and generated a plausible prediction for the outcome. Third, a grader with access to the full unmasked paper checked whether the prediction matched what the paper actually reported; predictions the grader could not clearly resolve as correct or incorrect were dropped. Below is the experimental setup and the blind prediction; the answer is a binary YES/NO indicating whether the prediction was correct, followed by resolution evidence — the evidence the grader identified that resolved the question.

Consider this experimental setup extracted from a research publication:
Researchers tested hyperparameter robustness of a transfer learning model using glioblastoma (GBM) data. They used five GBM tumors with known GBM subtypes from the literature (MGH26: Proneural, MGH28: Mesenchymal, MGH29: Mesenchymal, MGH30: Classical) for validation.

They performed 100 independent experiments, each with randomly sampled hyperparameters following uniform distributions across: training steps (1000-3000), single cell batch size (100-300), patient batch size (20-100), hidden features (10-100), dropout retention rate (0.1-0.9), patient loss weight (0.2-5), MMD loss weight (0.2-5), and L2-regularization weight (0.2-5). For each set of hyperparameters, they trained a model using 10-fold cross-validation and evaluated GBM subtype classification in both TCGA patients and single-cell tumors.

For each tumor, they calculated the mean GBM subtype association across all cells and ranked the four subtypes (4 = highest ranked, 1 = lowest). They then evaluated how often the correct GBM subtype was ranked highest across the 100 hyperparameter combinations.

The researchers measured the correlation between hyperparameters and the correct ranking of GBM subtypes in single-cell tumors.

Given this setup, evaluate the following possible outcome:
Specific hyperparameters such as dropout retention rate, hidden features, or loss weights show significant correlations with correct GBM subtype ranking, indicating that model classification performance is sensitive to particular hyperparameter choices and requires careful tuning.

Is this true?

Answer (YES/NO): NO